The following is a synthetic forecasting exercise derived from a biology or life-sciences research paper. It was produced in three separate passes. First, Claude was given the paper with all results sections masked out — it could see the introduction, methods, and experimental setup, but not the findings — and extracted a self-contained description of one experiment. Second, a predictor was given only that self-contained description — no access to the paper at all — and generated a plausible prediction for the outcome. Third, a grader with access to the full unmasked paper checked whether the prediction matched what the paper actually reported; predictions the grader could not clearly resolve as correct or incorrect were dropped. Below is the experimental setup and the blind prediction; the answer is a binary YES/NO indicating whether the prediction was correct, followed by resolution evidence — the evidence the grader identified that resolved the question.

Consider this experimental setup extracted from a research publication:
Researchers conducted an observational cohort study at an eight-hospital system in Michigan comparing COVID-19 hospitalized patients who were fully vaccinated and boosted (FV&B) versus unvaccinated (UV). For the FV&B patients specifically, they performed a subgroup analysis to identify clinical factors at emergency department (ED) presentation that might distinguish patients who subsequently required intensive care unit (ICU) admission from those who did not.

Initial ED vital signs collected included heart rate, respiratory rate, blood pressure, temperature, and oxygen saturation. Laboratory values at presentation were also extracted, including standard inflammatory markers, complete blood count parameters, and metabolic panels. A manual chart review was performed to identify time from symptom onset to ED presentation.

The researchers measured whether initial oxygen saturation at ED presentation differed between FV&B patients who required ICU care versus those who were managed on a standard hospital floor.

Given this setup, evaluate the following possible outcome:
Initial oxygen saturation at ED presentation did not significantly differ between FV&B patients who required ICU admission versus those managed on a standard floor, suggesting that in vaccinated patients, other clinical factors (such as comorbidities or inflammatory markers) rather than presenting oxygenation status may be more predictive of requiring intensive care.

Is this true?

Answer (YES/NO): YES